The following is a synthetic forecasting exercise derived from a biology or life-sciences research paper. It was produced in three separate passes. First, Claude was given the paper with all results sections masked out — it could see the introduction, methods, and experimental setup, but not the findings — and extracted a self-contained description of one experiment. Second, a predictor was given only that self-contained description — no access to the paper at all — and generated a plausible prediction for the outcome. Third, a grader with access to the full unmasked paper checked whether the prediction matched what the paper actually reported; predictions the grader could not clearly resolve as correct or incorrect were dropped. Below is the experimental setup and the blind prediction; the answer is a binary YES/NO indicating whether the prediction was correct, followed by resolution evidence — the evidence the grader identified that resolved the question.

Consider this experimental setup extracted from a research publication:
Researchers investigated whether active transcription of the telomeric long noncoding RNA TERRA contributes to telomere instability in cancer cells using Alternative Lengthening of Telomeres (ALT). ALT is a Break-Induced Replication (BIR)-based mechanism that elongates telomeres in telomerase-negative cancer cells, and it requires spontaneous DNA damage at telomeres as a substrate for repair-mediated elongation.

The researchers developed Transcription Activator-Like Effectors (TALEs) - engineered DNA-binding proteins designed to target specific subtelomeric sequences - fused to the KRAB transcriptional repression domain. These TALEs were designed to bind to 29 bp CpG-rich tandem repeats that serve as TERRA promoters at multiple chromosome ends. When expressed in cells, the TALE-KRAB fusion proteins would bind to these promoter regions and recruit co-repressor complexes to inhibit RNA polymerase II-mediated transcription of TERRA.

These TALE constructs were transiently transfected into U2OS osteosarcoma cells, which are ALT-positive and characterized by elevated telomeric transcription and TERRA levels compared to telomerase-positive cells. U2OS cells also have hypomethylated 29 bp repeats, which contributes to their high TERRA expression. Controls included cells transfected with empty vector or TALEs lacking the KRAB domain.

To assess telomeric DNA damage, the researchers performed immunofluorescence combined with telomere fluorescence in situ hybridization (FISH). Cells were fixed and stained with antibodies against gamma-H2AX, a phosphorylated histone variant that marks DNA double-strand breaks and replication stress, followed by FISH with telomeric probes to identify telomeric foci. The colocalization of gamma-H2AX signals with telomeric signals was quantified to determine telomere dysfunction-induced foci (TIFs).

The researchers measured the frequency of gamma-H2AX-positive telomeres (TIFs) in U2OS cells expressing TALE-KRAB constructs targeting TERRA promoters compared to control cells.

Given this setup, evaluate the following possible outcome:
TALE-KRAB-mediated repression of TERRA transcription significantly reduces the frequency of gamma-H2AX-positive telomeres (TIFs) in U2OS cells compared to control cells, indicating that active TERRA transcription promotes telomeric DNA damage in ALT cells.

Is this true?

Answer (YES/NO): YES